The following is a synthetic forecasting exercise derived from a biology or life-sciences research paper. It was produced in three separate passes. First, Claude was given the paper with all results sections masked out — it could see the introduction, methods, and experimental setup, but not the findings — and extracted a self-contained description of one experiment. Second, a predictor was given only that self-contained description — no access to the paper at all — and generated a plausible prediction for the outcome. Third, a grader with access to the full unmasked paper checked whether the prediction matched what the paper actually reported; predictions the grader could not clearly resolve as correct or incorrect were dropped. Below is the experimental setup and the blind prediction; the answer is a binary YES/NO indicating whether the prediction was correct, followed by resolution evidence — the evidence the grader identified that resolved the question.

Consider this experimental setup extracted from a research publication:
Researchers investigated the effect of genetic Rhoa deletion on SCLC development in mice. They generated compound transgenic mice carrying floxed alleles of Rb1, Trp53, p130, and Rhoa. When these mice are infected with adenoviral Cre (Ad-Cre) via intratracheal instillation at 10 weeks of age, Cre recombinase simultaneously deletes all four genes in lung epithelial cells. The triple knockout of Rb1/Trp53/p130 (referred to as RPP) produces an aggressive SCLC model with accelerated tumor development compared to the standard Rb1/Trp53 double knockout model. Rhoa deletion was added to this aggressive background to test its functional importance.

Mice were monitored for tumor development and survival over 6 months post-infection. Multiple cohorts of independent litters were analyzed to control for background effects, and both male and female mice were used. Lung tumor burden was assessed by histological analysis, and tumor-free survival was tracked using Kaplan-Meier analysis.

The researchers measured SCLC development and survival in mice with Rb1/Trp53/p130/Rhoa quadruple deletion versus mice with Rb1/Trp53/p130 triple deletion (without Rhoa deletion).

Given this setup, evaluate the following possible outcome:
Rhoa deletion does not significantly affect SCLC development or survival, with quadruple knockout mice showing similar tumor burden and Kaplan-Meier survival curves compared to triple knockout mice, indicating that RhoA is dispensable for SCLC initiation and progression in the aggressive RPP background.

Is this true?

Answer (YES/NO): NO